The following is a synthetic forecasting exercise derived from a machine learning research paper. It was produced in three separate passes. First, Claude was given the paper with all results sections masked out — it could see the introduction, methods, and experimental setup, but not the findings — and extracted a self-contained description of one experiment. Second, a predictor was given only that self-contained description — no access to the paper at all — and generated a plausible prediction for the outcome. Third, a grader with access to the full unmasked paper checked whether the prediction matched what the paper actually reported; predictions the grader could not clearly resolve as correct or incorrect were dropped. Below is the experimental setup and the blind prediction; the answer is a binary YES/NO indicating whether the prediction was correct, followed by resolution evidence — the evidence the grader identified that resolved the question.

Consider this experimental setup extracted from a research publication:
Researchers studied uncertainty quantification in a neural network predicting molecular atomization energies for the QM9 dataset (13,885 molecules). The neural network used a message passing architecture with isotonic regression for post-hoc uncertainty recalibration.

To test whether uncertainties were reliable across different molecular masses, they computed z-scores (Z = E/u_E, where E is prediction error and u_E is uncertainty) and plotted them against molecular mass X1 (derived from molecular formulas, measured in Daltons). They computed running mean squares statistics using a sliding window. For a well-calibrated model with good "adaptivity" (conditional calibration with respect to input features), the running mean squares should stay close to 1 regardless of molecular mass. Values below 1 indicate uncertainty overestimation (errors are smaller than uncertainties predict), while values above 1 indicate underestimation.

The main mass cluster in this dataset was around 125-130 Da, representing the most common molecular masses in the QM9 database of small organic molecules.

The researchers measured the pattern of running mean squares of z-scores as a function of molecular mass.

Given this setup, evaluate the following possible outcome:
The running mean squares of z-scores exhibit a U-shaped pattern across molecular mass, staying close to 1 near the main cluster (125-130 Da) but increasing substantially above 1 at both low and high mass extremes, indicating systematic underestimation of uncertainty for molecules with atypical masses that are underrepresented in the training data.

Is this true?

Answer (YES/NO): NO